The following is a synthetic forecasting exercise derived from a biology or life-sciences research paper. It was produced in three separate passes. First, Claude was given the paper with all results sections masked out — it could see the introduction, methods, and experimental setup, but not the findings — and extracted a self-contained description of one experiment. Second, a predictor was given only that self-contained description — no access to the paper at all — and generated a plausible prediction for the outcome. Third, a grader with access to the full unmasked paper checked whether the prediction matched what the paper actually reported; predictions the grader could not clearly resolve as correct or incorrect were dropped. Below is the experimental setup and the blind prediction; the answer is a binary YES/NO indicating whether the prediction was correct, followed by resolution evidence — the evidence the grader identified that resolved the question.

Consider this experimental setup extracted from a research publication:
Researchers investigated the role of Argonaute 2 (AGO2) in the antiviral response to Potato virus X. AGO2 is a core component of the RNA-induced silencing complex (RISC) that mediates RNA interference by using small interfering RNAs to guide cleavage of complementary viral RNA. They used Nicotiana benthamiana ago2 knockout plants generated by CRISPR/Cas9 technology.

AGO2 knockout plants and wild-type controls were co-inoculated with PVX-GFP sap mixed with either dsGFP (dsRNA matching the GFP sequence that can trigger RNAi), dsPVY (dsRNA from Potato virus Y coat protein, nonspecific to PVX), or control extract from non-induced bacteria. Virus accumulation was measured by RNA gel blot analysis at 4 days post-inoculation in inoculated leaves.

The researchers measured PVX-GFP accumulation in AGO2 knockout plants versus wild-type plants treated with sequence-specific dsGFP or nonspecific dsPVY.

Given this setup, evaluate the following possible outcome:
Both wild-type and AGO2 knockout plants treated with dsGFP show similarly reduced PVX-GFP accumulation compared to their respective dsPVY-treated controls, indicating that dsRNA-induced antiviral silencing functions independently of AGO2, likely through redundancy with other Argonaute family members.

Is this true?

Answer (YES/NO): NO